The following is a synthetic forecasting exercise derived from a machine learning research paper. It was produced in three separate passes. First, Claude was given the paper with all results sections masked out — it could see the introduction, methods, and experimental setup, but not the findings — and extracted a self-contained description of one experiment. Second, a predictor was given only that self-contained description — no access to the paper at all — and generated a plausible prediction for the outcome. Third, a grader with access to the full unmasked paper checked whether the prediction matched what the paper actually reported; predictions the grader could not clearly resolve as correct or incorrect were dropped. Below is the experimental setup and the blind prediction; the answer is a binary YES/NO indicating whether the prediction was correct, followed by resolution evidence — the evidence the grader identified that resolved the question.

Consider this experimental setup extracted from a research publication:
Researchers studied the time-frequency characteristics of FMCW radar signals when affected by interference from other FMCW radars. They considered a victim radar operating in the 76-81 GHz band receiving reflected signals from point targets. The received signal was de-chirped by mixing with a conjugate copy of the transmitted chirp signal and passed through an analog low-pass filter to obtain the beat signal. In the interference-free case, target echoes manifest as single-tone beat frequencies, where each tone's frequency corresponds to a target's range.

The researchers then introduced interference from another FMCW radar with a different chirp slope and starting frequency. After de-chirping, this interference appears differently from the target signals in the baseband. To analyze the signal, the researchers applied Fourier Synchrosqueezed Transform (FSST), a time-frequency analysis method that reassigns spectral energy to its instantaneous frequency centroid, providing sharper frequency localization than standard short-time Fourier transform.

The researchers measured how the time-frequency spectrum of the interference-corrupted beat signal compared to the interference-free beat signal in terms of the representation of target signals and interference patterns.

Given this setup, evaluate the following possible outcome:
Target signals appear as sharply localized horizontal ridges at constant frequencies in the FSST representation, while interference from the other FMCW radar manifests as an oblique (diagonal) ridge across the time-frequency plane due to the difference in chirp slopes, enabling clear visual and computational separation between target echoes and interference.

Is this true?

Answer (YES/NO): NO